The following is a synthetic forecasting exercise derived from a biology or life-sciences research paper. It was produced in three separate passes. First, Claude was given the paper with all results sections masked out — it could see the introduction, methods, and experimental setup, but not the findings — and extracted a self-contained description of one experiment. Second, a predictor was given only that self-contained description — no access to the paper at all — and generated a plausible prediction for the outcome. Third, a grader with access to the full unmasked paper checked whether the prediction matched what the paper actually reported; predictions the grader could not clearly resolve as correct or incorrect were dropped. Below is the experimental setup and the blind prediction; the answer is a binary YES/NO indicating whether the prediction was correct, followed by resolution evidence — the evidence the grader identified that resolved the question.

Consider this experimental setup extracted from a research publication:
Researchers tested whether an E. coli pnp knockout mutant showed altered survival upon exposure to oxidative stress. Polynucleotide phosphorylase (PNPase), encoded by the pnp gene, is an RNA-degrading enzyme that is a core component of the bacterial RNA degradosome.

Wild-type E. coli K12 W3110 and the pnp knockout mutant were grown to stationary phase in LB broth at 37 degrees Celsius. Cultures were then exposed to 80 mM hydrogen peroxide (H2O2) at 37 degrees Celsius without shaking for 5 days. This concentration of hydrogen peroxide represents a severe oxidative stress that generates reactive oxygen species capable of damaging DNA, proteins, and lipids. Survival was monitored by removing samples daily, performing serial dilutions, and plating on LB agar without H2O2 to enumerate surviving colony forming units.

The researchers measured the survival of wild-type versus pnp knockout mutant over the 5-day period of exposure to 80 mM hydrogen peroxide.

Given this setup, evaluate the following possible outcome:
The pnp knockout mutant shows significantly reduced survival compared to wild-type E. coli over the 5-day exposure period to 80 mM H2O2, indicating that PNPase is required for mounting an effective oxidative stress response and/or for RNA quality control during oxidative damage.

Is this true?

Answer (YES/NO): NO